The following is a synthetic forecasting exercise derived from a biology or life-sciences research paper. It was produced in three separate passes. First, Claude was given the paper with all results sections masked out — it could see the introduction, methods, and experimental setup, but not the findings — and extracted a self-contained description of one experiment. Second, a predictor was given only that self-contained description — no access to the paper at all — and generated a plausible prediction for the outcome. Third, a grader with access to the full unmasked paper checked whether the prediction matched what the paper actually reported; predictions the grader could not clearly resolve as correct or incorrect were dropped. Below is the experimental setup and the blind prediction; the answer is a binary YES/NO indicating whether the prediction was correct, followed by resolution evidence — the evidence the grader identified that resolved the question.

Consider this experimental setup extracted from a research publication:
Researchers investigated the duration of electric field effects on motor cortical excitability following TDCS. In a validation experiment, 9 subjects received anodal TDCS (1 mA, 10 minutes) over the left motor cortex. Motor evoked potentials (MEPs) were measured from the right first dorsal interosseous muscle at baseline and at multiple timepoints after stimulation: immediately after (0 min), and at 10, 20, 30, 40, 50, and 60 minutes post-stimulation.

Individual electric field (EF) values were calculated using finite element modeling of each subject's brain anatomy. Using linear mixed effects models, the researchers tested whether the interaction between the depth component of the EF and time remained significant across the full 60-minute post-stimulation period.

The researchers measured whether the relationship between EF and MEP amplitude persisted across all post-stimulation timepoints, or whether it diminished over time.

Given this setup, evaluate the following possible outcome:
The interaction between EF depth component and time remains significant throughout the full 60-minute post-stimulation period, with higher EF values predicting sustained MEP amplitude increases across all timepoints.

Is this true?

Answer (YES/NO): YES